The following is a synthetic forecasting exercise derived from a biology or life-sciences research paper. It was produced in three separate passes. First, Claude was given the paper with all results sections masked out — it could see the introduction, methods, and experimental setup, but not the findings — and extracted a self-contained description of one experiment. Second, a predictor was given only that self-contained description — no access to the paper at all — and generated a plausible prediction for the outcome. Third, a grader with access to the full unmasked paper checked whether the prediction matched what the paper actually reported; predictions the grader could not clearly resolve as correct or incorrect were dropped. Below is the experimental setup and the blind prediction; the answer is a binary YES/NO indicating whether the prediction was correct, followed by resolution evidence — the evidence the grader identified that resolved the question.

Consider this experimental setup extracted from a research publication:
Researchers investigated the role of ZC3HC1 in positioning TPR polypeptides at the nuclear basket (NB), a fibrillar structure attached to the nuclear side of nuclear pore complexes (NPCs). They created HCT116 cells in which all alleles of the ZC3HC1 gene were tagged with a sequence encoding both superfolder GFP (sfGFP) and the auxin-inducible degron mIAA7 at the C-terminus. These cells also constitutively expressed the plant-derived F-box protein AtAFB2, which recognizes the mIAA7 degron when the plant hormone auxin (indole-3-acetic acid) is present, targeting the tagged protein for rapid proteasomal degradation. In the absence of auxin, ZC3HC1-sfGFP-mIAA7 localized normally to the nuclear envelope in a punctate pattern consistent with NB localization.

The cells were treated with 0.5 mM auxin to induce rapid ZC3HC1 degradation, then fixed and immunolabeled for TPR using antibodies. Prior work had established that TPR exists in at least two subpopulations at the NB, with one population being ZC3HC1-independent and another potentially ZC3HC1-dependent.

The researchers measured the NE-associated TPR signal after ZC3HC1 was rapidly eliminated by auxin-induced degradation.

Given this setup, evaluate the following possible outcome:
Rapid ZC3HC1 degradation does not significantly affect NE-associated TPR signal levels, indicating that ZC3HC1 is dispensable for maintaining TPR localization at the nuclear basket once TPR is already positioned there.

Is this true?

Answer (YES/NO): NO